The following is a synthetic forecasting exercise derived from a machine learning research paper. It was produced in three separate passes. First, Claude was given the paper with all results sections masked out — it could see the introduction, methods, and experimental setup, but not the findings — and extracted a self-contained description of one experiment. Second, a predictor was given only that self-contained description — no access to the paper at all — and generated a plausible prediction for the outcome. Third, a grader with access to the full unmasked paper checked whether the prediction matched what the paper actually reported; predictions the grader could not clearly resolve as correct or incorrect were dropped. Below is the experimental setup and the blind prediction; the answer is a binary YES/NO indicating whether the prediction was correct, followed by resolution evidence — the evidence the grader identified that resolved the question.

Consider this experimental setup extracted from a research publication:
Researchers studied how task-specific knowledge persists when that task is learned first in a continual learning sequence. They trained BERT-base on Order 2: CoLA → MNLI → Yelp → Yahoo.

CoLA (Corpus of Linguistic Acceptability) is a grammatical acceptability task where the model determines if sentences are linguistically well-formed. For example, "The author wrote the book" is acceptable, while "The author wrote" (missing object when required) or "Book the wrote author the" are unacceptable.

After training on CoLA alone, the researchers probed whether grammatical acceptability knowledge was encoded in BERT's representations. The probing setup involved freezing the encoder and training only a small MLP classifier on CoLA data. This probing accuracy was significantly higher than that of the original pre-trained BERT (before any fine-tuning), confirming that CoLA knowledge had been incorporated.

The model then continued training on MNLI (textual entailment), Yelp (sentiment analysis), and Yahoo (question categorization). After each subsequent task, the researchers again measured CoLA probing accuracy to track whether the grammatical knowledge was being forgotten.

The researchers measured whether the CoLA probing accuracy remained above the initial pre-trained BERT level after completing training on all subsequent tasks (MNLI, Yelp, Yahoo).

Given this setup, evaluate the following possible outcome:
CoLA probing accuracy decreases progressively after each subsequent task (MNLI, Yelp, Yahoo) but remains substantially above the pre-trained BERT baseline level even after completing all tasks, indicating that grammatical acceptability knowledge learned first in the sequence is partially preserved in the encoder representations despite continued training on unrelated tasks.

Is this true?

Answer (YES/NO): YES